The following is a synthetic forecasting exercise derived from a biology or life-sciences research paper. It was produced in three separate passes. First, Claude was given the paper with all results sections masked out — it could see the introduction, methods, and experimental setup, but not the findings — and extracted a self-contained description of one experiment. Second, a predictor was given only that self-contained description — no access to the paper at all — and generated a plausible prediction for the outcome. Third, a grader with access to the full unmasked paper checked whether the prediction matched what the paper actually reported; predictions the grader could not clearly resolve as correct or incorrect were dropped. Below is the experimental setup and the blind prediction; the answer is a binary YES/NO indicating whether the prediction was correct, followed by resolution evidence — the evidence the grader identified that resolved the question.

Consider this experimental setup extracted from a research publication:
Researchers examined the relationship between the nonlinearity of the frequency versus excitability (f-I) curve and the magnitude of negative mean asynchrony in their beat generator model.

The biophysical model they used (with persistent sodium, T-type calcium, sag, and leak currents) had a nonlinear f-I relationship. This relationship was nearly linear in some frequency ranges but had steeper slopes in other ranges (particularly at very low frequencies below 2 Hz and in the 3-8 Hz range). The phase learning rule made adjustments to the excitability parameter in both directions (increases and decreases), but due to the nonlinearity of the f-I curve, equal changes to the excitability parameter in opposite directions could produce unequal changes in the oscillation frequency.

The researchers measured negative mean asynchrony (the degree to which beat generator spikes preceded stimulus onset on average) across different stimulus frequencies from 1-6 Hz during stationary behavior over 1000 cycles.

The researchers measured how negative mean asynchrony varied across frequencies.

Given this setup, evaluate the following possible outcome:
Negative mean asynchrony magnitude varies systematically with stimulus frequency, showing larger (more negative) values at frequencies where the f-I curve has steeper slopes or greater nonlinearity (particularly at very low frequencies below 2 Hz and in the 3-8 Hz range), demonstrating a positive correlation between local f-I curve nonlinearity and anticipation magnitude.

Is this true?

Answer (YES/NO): NO